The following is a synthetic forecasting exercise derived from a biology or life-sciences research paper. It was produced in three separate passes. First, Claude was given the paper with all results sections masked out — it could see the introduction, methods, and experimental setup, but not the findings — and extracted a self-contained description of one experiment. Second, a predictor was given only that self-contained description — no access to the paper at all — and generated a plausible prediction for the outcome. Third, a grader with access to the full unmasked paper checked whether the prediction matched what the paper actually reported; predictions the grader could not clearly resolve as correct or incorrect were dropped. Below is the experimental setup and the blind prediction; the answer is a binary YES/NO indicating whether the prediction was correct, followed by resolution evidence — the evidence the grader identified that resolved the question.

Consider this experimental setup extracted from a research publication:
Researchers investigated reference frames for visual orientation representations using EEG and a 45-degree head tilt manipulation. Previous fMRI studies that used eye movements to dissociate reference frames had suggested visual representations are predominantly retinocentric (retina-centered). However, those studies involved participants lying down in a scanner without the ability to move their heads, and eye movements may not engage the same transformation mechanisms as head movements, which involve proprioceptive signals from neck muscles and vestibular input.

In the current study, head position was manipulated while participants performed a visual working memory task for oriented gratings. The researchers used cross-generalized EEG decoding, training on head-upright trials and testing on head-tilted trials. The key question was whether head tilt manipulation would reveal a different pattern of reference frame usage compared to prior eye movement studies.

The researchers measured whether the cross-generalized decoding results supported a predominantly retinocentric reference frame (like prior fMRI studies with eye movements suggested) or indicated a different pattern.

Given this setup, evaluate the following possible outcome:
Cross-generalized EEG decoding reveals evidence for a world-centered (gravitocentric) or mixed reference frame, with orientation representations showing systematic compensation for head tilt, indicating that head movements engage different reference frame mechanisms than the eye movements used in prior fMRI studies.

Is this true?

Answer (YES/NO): YES